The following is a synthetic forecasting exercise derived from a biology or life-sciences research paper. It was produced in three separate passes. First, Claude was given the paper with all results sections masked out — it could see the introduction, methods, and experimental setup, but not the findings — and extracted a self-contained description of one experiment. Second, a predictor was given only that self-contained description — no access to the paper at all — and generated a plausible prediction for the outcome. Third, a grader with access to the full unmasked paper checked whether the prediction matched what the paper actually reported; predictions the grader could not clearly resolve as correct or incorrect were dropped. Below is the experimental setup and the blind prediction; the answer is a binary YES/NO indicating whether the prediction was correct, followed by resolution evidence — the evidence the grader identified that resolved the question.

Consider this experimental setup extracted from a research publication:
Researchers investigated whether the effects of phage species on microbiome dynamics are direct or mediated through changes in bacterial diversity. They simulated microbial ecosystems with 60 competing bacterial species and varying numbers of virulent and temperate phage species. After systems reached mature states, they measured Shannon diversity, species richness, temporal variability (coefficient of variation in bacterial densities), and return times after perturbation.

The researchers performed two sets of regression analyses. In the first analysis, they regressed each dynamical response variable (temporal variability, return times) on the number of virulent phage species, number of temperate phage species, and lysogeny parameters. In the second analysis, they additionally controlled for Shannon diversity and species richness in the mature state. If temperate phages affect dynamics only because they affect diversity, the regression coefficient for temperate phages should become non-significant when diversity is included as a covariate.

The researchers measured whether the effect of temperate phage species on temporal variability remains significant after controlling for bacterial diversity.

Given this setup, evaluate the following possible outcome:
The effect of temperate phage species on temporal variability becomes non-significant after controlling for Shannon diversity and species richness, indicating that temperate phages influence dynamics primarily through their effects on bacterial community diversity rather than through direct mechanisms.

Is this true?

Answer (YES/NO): NO